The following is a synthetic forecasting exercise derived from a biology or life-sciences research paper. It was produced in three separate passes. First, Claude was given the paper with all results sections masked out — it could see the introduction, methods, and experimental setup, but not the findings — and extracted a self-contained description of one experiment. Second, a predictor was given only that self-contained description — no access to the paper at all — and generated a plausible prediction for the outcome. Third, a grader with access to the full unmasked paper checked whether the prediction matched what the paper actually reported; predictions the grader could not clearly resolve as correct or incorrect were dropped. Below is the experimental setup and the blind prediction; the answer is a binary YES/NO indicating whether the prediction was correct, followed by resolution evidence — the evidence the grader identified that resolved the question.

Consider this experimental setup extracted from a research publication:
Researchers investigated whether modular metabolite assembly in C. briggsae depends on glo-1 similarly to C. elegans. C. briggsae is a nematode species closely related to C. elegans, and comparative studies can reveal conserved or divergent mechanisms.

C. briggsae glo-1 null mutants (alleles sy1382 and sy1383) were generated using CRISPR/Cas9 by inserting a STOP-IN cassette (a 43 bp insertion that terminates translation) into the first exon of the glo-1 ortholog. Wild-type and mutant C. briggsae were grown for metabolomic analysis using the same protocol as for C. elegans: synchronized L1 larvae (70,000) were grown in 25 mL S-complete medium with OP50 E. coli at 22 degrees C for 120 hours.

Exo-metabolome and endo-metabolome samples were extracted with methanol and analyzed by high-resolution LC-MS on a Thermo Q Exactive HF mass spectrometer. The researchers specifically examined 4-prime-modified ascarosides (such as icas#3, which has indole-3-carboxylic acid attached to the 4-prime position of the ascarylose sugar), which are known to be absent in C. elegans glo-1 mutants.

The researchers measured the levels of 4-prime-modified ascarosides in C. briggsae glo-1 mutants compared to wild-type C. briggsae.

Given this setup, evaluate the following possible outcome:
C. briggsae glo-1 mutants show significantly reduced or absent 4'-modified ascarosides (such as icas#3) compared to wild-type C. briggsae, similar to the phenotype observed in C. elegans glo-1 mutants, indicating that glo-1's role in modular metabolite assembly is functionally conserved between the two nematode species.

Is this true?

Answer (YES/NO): YES